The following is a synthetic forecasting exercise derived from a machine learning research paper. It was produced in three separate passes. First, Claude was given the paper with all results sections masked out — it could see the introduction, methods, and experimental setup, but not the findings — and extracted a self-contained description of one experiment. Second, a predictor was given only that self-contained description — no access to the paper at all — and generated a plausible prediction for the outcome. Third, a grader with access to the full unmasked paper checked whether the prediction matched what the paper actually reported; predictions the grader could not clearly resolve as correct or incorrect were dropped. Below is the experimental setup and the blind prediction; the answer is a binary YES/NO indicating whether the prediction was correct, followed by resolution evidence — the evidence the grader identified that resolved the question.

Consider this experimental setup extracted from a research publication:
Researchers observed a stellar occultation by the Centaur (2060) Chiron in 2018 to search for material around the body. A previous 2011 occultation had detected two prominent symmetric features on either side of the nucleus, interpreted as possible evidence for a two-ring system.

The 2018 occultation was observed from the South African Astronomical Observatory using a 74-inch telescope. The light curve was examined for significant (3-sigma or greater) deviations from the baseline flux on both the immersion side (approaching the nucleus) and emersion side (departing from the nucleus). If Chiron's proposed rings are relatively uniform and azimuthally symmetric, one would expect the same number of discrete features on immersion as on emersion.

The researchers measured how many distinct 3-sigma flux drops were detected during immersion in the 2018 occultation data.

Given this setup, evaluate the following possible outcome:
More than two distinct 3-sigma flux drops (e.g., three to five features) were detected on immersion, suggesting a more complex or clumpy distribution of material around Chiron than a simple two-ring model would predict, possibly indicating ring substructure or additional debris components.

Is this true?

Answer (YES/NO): YES